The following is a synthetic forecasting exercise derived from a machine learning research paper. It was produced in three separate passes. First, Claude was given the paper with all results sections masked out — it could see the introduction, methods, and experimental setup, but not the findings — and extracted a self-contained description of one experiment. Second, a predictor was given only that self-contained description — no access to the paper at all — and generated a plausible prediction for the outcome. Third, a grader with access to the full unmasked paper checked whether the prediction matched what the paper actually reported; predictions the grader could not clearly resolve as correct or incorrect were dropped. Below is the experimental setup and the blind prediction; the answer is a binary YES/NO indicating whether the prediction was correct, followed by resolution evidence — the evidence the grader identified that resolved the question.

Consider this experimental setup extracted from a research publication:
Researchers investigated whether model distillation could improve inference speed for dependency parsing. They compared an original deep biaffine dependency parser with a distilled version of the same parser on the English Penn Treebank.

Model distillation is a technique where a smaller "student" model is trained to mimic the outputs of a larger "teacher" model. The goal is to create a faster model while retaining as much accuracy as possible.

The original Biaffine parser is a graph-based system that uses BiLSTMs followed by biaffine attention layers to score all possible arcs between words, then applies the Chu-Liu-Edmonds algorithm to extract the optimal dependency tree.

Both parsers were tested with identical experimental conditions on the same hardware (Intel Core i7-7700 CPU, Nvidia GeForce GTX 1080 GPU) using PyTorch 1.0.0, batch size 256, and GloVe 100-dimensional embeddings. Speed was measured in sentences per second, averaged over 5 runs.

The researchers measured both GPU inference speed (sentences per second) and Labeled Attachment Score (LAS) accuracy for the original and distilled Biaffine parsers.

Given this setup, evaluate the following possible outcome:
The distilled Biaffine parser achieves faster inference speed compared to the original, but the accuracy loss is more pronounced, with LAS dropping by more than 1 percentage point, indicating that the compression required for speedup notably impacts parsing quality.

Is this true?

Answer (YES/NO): YES